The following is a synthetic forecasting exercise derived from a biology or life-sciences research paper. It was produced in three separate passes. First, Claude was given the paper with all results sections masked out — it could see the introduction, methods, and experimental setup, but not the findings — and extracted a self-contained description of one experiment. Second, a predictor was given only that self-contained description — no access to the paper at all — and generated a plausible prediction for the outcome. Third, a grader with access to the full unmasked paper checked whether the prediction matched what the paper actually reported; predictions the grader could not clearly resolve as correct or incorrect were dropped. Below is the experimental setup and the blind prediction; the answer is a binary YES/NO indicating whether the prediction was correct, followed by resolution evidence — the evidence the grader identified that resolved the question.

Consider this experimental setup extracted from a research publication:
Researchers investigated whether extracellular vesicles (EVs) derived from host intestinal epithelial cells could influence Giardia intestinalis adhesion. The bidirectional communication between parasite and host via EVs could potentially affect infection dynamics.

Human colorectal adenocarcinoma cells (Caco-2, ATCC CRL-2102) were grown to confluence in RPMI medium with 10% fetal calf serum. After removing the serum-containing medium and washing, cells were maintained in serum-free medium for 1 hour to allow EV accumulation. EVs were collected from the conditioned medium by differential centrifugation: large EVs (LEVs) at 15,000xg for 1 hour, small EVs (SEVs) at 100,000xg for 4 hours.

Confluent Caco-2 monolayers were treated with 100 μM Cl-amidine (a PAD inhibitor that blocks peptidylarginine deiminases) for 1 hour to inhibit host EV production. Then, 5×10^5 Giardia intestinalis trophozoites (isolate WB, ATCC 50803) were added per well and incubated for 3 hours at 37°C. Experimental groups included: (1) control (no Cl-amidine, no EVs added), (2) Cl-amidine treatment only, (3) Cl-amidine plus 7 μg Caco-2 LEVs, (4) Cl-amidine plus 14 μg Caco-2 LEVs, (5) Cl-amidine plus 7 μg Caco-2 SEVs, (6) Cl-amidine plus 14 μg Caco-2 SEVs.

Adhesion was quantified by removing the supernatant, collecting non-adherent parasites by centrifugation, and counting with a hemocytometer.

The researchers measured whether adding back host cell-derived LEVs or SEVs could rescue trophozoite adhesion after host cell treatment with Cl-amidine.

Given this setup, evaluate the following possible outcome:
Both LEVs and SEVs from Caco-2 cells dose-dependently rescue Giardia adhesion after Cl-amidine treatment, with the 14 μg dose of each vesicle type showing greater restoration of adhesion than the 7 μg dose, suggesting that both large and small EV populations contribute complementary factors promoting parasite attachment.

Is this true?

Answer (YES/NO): NO